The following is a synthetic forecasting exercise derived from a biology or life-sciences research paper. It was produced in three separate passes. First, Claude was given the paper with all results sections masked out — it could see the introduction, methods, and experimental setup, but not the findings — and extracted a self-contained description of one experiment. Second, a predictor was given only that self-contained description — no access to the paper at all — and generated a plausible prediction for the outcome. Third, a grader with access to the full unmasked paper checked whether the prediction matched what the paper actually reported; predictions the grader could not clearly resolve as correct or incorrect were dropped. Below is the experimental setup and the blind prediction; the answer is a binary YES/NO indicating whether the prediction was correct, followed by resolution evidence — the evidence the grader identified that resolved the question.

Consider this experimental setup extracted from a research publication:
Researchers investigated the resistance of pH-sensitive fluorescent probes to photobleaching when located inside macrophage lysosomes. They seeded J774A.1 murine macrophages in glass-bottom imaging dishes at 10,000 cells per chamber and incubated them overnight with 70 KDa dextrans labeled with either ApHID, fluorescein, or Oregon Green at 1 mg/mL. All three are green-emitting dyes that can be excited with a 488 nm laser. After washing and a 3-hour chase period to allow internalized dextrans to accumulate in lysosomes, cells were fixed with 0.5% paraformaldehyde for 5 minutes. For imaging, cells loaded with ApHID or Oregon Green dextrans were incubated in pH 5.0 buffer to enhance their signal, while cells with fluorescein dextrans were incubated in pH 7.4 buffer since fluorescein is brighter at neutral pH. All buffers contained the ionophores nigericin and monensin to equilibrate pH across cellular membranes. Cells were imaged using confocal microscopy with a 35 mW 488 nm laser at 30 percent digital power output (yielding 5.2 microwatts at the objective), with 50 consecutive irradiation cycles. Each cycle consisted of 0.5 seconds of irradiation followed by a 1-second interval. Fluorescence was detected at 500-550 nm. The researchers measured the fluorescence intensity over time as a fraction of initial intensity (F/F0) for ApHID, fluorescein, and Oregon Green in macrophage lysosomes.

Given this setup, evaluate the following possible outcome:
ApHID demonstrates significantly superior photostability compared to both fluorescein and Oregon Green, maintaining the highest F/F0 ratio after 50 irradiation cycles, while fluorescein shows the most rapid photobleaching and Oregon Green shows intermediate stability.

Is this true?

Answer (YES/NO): NO